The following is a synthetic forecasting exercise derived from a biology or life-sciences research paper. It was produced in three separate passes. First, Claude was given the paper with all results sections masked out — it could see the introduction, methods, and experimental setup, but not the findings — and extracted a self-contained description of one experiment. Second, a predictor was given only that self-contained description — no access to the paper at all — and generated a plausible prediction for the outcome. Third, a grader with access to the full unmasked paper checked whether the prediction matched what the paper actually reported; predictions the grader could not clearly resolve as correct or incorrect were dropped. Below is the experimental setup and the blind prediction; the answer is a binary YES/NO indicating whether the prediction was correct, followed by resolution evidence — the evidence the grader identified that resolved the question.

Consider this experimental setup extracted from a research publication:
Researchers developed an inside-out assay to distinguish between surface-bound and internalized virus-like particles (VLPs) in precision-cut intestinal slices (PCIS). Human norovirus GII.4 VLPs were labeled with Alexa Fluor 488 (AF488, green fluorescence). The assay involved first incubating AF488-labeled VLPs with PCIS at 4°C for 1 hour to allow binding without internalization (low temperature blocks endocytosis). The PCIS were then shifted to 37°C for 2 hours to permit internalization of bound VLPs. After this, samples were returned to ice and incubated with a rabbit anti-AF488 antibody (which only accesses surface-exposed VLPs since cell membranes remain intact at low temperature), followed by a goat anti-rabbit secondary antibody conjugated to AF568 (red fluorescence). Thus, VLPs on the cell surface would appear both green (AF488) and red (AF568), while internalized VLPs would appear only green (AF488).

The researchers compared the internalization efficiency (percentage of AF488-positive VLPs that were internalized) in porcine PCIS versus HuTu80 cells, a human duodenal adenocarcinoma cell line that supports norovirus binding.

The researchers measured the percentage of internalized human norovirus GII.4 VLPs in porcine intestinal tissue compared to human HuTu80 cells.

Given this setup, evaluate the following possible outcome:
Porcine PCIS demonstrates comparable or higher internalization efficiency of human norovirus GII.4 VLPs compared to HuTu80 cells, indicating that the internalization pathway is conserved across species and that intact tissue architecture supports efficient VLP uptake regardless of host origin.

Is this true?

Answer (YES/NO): YES